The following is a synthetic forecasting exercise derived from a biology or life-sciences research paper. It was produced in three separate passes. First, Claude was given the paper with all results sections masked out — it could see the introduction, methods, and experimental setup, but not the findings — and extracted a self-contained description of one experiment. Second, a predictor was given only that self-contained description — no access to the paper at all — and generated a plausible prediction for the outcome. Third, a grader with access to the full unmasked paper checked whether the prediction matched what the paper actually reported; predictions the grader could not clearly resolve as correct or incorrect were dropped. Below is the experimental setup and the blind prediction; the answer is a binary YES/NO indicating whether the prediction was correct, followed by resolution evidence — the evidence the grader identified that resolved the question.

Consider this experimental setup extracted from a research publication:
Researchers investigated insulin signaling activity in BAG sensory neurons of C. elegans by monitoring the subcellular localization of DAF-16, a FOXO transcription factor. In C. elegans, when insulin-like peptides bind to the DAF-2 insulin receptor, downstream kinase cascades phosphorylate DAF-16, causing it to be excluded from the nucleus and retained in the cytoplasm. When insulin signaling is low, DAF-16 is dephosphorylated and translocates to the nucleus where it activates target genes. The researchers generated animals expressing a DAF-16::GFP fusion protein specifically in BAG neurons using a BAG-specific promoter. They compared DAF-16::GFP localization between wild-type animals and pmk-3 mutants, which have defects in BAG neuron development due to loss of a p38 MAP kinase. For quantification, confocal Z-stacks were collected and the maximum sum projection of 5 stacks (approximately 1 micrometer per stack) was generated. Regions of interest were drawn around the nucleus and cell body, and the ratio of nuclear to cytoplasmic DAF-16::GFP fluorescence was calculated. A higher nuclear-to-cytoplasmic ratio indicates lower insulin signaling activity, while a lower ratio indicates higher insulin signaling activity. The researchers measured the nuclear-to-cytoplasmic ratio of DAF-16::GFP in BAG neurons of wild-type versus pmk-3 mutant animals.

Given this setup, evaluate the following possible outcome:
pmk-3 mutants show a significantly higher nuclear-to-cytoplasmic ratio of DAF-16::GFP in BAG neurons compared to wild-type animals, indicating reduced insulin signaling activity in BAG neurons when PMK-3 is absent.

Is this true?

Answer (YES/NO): NO